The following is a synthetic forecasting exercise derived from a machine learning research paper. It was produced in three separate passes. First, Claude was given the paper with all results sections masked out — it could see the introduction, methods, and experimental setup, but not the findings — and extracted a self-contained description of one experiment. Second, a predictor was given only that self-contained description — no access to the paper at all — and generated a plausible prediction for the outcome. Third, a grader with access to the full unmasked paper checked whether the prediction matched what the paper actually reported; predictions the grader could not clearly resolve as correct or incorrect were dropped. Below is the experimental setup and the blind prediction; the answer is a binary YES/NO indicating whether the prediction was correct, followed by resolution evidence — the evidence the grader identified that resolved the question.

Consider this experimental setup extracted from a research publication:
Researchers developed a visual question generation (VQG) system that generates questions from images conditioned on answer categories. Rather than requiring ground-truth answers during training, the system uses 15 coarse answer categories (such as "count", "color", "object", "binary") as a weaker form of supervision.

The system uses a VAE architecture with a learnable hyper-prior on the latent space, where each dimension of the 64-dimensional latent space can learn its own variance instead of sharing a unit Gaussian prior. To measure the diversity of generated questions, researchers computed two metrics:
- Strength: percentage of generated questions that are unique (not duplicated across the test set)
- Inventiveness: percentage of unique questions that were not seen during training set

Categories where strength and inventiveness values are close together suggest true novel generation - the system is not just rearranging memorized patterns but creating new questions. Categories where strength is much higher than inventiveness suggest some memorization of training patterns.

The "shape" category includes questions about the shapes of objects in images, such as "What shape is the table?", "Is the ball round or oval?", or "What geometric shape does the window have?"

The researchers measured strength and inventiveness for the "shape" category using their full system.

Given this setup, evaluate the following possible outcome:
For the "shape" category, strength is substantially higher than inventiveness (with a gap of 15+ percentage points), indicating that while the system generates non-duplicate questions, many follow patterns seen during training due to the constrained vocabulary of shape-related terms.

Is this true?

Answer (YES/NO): NO